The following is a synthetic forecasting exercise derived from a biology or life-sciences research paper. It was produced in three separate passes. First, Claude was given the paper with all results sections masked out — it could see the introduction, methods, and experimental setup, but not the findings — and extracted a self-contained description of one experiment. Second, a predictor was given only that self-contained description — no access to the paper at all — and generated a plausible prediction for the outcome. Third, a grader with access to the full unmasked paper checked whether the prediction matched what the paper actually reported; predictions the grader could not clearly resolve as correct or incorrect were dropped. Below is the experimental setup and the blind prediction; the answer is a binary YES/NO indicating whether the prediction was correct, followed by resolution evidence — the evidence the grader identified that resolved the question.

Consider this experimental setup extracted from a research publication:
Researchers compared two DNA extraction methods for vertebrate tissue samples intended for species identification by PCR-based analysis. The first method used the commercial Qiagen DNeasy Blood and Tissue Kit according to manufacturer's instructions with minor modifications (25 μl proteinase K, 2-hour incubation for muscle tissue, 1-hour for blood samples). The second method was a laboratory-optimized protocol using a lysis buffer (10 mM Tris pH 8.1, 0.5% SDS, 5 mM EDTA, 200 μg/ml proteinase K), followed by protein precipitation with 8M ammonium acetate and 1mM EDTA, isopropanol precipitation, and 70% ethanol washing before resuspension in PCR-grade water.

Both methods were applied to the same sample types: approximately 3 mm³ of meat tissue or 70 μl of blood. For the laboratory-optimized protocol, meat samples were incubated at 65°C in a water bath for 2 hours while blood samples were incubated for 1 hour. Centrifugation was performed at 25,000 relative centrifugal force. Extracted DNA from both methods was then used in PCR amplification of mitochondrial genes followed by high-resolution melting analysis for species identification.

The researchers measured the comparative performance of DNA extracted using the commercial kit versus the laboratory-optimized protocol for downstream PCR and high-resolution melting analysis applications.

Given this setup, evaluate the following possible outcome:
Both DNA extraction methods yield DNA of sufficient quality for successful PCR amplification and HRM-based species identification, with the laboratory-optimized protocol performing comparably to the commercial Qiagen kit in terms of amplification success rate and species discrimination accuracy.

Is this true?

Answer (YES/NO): YES